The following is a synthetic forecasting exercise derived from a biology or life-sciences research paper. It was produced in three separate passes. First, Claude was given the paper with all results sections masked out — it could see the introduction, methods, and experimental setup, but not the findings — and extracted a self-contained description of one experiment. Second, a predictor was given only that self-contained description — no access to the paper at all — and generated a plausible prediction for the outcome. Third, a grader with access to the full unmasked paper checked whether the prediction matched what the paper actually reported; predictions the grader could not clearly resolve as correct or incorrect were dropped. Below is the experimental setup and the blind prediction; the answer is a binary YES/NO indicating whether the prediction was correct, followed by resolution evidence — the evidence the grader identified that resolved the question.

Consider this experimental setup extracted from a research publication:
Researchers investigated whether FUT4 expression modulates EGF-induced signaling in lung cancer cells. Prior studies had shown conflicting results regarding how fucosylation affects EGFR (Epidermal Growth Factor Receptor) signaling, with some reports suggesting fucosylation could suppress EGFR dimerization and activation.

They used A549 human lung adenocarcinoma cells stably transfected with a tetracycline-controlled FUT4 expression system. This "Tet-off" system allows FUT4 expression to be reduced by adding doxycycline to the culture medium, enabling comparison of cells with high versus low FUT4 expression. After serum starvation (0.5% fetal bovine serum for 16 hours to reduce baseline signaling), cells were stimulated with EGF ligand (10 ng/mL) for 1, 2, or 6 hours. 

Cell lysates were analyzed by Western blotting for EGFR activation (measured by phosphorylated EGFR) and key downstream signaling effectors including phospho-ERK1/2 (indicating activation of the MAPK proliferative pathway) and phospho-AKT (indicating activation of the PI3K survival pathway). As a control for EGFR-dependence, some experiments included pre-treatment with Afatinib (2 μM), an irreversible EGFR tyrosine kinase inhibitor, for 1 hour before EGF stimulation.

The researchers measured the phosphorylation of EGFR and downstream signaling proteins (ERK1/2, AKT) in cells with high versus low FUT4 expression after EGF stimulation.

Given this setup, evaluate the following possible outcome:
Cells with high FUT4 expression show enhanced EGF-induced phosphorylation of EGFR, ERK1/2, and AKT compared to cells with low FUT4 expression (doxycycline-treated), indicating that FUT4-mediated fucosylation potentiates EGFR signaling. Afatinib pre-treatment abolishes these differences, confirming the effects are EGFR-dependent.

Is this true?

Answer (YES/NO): NO